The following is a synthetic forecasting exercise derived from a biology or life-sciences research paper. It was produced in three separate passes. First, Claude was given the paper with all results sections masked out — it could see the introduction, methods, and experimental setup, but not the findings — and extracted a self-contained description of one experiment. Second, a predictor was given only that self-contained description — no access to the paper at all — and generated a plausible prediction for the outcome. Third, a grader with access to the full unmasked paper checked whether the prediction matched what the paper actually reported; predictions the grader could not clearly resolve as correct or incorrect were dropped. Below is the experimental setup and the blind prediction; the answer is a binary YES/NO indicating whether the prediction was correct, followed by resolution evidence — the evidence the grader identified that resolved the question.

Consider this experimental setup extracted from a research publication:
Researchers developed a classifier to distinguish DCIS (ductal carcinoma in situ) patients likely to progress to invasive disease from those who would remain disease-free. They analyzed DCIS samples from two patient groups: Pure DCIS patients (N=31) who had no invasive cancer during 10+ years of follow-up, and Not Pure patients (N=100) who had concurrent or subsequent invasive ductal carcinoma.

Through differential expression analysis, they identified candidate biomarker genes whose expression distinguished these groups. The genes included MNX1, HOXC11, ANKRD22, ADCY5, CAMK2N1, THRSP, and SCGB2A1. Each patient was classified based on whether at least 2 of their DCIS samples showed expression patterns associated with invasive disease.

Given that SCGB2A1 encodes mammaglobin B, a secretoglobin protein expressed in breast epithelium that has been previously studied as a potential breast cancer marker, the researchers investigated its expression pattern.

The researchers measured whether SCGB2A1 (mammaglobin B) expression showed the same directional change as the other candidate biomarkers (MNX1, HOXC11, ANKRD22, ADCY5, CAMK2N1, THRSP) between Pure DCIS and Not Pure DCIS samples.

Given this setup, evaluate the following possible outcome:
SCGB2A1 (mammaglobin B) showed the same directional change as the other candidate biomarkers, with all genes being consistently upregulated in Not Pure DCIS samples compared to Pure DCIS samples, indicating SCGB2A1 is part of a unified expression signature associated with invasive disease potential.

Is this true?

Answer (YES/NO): NO